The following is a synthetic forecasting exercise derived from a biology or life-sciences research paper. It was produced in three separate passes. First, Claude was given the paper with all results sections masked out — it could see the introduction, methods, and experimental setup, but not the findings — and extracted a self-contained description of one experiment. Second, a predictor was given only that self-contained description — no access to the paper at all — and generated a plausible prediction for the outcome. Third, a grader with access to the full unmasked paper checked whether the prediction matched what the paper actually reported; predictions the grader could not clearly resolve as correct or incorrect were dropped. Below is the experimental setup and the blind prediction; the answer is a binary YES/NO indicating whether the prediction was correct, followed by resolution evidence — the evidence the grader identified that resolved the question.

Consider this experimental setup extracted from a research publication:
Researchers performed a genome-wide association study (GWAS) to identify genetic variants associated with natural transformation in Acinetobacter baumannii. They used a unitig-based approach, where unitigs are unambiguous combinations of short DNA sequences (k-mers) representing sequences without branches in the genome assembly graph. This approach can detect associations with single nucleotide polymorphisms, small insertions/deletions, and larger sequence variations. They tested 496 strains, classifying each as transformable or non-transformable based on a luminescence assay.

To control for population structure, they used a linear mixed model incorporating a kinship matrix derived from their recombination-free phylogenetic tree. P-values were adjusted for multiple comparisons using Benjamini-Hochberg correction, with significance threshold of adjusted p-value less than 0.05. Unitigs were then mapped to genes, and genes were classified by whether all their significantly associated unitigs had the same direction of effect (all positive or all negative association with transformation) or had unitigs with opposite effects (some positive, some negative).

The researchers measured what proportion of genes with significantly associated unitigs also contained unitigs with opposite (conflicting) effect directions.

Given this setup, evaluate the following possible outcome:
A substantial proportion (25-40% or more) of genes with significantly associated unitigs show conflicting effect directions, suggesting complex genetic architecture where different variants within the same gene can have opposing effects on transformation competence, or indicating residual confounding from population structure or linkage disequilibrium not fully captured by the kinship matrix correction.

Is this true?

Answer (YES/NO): NO